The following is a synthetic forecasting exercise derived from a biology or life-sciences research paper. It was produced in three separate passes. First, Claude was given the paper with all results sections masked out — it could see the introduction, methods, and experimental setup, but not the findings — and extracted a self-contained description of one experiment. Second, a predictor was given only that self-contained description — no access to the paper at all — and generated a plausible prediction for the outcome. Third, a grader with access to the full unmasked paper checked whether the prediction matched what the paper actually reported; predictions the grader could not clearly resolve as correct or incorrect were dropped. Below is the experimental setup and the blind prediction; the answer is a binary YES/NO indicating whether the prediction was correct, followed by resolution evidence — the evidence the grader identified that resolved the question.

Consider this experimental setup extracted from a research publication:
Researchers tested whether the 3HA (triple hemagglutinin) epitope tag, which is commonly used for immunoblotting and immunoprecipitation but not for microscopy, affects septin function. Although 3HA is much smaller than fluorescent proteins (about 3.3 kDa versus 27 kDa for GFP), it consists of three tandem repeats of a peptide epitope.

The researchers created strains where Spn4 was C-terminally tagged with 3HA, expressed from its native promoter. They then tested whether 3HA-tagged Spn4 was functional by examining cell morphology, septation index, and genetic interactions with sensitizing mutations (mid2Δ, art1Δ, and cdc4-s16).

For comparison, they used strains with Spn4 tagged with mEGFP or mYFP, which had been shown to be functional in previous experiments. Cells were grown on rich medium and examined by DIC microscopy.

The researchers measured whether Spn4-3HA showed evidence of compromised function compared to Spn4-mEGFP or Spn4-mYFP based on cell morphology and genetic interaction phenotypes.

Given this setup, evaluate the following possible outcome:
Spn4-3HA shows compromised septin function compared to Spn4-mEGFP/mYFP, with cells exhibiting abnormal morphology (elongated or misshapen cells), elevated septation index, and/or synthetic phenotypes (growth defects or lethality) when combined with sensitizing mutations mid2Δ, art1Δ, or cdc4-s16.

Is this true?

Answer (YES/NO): YES